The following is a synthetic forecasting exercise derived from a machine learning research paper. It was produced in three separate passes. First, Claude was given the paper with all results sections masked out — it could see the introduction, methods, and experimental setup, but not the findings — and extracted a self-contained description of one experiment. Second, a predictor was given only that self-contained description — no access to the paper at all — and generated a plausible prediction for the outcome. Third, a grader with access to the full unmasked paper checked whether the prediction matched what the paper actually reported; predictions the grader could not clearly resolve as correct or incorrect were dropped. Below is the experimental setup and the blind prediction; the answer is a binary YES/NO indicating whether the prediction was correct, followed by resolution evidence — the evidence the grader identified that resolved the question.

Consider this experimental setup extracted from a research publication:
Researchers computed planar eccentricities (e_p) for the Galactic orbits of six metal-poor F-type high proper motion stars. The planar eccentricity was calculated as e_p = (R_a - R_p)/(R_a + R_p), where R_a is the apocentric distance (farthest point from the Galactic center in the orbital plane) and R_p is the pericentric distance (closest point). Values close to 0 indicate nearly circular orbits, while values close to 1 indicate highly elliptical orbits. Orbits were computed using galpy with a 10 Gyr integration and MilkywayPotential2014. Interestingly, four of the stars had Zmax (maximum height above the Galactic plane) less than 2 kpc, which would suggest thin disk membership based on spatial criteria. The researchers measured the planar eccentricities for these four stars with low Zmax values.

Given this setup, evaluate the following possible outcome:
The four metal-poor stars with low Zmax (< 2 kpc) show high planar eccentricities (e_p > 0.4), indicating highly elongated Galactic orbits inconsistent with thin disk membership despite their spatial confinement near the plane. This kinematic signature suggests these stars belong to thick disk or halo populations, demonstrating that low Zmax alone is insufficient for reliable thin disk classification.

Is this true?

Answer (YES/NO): YES